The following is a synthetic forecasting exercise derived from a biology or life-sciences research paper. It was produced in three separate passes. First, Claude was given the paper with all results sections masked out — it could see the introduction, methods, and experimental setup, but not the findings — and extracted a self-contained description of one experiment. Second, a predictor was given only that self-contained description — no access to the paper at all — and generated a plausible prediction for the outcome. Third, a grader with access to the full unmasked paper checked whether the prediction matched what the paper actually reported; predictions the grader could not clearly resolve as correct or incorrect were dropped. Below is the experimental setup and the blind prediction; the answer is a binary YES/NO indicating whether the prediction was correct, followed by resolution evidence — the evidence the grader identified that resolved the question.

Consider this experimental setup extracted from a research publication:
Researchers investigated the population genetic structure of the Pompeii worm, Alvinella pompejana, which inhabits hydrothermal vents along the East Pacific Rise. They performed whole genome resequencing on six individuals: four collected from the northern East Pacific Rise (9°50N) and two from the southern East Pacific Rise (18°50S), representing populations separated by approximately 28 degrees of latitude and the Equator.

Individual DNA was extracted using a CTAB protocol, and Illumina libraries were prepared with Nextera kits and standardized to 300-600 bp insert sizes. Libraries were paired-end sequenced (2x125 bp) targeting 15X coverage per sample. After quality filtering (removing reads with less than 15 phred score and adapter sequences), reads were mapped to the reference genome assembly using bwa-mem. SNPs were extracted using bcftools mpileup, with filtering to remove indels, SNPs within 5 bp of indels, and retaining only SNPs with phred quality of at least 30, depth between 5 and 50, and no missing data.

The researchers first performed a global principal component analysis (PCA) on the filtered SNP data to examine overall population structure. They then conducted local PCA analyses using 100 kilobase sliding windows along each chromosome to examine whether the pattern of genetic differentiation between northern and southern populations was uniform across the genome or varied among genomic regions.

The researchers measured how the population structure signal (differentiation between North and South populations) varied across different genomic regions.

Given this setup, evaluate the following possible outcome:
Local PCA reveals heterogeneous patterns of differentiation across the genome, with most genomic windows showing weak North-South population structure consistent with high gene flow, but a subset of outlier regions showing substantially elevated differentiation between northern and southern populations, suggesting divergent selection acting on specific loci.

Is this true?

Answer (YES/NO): NO